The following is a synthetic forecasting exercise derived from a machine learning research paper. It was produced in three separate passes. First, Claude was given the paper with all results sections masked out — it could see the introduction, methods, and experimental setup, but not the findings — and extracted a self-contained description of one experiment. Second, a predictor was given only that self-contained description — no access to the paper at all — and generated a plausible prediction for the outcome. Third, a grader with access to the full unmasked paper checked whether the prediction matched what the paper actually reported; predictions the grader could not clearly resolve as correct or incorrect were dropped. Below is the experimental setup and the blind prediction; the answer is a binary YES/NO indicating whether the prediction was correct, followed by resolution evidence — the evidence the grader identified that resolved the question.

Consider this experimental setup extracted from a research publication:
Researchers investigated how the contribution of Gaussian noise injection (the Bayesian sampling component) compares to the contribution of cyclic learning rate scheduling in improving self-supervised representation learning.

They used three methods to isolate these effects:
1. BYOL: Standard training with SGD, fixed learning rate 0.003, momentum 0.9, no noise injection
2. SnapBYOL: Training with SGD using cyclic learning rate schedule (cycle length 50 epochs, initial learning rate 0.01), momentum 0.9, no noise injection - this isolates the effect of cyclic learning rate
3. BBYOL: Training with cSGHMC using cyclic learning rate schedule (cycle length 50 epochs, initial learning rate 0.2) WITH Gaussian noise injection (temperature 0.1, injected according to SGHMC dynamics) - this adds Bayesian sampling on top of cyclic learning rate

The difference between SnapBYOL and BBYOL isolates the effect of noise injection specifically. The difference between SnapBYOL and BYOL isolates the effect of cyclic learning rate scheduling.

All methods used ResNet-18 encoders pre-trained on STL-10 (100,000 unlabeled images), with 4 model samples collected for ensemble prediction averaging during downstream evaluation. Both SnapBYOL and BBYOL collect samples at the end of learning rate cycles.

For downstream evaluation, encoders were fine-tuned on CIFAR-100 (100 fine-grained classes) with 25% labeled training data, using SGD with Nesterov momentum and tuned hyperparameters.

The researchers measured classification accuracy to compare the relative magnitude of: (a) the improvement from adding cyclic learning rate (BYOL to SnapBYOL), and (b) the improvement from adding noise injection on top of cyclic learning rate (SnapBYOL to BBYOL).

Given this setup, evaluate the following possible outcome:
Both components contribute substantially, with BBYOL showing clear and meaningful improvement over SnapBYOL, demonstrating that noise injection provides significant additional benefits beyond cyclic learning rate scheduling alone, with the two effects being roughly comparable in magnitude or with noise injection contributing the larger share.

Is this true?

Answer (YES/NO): NO